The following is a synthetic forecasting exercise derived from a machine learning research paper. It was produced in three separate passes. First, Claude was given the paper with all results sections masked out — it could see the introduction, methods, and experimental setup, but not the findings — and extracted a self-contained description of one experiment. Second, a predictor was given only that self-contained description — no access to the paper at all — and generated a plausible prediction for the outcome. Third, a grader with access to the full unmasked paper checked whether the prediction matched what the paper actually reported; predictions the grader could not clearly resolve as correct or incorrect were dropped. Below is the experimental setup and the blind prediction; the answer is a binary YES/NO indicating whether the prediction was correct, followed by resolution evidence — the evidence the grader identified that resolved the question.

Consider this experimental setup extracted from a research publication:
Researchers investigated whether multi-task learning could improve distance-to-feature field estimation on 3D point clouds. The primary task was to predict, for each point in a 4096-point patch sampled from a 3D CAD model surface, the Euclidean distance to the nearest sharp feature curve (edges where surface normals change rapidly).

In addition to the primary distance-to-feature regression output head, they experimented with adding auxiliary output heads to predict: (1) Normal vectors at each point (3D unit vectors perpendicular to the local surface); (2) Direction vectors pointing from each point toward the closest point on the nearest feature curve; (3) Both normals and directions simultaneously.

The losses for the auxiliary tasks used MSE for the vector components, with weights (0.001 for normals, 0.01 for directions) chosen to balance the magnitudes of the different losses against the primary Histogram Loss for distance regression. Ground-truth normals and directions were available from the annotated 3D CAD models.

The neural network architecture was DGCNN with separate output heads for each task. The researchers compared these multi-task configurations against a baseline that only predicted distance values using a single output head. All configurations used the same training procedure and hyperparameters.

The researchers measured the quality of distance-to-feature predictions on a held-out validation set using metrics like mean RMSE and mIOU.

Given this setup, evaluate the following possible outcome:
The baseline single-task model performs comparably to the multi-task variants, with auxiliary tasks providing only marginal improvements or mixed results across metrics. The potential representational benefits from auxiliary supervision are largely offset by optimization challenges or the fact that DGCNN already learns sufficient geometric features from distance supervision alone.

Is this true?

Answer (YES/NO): YES